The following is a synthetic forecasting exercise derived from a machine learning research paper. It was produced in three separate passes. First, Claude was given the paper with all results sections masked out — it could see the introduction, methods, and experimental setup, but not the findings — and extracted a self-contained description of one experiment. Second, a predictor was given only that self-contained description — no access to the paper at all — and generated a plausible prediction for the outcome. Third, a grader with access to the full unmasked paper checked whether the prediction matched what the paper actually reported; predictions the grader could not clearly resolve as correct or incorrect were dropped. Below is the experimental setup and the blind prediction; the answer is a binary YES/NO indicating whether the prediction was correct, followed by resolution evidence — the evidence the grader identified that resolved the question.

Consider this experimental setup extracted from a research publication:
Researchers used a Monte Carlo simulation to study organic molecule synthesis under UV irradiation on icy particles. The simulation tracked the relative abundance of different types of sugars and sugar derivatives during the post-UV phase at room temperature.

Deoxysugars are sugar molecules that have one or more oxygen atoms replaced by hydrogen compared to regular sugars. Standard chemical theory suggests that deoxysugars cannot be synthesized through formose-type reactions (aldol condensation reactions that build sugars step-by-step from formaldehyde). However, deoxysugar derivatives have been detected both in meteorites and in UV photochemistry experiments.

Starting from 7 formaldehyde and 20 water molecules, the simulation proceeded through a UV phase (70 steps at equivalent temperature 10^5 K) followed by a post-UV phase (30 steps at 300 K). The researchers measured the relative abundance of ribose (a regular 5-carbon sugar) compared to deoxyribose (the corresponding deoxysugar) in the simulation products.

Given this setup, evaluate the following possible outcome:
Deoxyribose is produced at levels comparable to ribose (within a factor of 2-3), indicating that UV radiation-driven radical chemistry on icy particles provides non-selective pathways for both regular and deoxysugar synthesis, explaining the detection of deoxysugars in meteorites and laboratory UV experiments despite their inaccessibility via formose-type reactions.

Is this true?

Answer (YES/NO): YES